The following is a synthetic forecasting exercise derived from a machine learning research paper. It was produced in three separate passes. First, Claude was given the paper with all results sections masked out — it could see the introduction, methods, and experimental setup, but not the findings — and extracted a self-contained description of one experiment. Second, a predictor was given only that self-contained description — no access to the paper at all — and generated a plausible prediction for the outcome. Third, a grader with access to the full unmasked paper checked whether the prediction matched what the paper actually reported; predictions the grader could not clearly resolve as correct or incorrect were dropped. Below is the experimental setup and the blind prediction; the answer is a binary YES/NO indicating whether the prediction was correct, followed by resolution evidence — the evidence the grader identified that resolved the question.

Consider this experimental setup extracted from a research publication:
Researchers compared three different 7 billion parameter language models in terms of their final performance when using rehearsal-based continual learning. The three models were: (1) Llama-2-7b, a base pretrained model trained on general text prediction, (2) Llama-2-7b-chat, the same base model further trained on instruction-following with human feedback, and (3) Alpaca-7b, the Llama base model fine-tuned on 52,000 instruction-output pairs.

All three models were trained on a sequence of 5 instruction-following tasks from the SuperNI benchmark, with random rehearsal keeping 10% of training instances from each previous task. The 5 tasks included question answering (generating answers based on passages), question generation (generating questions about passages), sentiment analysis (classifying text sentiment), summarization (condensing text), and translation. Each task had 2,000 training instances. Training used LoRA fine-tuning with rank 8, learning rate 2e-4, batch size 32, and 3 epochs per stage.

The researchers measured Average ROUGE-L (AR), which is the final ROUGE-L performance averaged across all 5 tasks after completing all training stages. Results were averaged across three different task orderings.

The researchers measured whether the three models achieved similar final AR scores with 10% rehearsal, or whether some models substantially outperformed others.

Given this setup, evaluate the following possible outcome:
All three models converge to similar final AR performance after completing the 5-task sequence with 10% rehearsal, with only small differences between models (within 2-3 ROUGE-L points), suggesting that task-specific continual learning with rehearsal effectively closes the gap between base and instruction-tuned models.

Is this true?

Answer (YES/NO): YES